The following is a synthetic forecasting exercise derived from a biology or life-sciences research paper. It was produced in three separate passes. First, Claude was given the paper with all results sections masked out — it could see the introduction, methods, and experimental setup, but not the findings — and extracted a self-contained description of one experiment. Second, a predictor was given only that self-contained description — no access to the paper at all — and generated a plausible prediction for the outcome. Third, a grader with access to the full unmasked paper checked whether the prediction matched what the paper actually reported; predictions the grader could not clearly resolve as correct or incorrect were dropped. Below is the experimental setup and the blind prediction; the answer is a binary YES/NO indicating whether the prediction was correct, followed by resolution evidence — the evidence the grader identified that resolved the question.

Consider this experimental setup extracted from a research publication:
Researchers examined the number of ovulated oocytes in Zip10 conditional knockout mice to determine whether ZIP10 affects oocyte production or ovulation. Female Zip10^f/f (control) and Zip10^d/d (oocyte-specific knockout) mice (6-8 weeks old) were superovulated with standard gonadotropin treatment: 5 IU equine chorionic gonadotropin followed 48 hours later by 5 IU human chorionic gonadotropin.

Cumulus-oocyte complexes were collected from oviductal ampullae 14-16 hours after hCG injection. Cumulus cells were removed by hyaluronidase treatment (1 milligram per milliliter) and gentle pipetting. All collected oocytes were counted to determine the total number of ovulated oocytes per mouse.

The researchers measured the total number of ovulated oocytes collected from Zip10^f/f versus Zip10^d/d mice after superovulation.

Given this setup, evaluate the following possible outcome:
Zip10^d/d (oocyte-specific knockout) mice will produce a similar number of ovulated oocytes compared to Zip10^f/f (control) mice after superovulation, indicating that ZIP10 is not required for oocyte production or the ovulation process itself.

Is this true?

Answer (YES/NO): YES